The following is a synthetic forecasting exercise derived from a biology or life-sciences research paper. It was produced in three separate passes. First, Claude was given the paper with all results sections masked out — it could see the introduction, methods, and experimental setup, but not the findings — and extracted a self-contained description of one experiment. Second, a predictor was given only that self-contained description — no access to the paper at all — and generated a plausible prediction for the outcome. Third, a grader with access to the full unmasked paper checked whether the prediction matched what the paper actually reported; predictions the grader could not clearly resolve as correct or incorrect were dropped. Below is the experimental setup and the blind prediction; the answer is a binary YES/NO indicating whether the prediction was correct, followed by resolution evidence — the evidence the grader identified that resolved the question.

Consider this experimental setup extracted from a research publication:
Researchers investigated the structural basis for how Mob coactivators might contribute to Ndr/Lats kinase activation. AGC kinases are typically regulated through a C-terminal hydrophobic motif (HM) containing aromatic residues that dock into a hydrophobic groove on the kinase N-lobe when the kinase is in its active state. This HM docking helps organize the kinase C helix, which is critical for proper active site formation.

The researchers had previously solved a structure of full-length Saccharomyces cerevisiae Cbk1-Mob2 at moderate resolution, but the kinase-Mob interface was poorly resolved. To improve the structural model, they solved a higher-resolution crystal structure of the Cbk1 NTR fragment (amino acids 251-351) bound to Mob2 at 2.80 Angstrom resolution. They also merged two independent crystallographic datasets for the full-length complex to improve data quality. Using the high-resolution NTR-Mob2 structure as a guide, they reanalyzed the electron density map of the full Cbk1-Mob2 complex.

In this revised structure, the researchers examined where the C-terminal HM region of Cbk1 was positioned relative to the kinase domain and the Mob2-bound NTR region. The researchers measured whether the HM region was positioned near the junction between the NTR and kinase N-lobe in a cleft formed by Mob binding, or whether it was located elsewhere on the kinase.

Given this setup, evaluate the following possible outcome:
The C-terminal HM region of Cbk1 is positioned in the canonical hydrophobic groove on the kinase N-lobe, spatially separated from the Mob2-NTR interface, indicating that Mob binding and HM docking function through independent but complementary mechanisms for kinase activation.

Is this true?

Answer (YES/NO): NO